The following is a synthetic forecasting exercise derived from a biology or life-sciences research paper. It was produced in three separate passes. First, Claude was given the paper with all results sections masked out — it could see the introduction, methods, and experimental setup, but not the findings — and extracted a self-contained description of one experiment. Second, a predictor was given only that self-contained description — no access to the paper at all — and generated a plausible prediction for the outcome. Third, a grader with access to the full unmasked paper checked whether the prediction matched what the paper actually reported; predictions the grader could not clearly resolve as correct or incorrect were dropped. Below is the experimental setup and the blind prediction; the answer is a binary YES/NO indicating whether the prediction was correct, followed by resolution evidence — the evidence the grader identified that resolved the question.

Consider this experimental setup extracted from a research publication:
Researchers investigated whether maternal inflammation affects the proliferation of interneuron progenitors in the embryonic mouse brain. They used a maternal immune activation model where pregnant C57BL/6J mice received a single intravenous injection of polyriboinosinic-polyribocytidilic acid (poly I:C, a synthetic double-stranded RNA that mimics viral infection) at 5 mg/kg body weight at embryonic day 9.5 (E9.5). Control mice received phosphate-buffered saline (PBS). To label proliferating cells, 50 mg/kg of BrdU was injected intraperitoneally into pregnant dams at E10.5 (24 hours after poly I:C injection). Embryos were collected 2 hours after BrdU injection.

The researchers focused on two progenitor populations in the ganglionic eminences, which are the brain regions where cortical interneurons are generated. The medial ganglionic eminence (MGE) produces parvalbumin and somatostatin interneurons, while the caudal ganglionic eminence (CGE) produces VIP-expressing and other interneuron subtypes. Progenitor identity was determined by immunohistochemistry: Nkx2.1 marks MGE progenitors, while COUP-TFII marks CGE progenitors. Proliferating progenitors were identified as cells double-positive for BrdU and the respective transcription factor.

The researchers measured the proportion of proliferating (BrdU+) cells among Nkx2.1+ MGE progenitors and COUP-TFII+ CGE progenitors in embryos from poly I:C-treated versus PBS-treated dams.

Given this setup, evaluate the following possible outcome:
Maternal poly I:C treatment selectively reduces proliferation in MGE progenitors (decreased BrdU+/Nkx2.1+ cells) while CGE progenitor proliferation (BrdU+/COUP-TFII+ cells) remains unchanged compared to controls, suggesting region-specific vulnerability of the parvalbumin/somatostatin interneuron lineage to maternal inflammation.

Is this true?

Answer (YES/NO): YES